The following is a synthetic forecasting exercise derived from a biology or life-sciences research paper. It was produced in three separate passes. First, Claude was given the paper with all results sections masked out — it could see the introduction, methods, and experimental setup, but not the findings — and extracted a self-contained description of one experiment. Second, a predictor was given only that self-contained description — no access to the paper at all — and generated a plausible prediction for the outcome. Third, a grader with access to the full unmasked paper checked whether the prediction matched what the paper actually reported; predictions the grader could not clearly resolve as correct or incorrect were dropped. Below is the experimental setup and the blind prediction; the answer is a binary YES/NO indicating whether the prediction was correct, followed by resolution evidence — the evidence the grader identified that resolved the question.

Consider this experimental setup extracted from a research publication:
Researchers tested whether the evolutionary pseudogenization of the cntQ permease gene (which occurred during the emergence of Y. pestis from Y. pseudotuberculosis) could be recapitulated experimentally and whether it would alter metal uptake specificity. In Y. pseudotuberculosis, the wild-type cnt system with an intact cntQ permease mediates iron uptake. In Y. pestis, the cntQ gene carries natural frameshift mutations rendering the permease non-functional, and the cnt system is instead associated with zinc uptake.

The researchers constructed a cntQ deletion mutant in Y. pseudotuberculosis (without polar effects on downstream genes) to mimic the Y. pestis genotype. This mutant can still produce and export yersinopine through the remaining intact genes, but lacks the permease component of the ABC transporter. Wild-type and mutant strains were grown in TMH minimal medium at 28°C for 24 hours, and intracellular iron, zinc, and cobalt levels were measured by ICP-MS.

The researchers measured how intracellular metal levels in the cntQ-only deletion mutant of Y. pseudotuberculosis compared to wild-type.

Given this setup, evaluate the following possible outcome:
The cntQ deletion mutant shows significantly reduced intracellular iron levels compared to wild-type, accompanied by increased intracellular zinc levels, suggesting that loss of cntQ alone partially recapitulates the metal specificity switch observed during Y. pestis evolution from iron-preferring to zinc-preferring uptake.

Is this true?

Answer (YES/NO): NO